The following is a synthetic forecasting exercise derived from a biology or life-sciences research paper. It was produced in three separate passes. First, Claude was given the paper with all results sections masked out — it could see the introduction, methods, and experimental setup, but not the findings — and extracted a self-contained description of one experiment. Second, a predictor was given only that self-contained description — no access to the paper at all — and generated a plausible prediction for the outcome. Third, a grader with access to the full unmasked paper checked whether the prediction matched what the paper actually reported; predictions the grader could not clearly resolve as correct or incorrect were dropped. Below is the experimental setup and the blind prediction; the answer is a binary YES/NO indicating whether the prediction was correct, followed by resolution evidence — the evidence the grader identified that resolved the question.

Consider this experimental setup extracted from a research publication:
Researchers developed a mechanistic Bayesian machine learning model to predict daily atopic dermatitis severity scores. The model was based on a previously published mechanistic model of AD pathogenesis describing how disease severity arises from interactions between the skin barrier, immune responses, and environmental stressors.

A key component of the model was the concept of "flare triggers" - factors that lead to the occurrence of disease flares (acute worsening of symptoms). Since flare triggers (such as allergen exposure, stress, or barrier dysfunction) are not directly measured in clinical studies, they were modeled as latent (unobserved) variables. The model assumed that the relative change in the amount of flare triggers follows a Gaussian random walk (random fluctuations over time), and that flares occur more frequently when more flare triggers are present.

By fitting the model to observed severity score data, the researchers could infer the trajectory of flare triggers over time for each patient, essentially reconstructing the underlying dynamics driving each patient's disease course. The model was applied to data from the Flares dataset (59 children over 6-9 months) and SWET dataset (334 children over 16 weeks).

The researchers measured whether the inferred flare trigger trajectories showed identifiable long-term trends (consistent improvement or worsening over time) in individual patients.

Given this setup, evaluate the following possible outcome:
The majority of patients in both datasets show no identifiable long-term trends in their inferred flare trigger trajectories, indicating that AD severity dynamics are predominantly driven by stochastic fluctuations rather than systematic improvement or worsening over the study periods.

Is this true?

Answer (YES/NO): NO